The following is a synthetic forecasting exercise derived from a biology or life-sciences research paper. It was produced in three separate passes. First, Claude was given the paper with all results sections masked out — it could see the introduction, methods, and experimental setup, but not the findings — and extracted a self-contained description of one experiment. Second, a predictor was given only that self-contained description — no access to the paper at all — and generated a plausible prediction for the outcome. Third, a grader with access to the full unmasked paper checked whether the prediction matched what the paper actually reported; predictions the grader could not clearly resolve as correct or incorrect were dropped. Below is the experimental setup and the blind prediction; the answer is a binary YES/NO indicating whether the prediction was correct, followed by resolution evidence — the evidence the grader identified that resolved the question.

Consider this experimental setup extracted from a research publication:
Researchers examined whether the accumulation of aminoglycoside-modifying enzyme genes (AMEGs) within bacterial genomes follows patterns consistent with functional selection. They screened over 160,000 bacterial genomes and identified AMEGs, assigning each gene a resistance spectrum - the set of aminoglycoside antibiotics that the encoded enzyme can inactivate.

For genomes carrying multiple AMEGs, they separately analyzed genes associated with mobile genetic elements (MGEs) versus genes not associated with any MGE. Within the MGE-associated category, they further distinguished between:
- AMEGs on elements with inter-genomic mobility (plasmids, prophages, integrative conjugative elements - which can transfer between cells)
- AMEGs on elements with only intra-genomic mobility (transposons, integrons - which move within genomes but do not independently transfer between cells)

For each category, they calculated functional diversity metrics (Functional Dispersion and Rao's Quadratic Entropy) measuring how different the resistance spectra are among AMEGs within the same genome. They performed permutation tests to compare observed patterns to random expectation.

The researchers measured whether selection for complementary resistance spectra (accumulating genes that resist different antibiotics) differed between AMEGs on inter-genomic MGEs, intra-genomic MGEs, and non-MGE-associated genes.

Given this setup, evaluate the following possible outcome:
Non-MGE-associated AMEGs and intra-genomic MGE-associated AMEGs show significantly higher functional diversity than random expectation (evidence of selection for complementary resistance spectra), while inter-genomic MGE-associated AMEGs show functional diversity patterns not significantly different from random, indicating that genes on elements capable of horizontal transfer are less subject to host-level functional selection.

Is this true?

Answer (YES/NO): NO